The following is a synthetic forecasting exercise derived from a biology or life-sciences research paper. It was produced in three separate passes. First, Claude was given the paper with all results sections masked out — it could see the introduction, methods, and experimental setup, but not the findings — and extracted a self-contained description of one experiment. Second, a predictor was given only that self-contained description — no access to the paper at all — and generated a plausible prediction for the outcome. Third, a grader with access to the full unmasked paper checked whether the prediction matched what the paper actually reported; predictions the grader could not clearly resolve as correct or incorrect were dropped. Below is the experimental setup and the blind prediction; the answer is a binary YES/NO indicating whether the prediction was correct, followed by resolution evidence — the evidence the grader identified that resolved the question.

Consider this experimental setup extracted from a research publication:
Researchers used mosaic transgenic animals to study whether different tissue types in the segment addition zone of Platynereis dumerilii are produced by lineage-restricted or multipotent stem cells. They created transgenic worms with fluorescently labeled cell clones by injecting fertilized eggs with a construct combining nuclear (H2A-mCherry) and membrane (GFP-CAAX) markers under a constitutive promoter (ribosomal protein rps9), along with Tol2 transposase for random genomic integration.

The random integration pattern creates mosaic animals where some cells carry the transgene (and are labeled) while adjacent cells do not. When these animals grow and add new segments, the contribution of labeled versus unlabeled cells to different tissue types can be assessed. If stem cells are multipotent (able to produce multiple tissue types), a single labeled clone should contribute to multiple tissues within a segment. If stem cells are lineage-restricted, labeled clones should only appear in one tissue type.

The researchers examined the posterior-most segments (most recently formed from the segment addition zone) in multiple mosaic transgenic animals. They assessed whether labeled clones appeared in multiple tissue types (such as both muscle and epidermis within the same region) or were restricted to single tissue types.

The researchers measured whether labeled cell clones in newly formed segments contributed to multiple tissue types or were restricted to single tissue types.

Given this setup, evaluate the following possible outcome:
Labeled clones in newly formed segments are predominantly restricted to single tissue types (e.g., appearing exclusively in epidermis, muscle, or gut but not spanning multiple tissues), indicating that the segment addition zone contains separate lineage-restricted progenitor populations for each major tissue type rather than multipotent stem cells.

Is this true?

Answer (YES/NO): YES